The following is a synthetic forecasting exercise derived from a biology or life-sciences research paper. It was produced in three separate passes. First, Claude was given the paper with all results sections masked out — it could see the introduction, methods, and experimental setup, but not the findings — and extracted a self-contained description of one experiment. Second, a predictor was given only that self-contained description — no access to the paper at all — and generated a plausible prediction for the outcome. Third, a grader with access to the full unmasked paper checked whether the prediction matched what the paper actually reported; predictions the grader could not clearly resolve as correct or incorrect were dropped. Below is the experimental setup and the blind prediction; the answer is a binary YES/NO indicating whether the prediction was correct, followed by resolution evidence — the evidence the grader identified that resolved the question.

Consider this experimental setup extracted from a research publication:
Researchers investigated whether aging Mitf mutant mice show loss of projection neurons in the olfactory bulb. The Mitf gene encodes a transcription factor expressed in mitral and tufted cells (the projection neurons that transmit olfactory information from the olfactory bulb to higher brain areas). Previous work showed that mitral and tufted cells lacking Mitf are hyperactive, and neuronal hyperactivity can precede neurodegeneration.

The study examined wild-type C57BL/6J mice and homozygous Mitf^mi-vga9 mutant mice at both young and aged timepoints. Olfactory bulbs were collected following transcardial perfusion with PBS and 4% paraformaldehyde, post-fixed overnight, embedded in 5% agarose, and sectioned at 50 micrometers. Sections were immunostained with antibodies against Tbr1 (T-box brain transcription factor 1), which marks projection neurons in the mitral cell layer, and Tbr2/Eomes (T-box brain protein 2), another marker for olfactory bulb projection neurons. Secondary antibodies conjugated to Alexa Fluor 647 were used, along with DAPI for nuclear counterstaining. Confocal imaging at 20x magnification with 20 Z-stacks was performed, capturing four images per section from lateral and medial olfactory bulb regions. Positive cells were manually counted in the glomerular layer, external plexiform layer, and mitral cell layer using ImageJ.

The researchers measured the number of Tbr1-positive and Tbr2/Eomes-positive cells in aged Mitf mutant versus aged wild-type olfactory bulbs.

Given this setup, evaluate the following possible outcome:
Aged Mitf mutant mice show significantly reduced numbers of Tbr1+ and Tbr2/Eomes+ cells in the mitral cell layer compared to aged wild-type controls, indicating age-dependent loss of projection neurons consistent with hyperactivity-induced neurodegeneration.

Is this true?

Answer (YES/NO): NO